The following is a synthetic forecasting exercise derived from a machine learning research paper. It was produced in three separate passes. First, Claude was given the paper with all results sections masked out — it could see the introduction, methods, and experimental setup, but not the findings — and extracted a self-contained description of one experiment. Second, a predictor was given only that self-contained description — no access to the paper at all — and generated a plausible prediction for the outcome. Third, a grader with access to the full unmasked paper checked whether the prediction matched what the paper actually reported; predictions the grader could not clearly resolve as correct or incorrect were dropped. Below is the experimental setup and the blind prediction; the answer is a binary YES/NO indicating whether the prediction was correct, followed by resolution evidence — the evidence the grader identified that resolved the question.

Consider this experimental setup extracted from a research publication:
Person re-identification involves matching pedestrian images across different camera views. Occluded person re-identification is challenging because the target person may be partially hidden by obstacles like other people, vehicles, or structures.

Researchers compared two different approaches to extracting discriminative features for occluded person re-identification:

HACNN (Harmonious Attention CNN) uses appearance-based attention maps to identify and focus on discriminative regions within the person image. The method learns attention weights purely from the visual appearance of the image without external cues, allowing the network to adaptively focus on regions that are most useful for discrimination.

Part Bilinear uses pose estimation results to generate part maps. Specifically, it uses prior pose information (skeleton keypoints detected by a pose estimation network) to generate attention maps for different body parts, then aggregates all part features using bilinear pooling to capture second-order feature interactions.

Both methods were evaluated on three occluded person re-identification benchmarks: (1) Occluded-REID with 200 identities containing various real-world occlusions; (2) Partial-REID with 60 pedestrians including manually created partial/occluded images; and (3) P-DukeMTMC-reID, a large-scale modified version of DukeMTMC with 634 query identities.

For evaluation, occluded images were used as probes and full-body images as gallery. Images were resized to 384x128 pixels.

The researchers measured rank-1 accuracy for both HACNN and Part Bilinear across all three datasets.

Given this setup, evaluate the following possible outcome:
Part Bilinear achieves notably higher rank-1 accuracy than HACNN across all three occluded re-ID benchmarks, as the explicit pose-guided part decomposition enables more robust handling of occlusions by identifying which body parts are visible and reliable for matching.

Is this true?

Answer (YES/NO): YES